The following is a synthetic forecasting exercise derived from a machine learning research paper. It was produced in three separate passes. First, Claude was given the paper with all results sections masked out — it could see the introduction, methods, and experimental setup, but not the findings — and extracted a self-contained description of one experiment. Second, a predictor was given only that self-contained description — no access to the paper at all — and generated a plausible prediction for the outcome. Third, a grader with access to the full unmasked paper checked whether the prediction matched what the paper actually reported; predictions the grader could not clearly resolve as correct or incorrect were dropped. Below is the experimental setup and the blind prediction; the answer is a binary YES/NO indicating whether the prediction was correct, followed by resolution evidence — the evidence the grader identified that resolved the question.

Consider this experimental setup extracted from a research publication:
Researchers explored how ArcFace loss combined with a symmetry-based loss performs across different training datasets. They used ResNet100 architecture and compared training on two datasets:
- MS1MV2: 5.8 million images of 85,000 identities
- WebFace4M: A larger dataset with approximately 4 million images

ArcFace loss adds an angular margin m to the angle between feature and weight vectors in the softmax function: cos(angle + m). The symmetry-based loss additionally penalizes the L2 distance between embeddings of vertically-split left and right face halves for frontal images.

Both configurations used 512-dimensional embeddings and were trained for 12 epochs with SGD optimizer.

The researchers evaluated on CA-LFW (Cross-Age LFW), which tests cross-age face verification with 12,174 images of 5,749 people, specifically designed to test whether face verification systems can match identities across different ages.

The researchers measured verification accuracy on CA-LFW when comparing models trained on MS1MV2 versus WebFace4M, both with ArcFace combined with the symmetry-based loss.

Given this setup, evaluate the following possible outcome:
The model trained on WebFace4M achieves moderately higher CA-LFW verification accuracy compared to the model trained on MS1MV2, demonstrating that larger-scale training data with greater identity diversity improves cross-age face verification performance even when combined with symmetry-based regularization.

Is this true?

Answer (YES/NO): NO